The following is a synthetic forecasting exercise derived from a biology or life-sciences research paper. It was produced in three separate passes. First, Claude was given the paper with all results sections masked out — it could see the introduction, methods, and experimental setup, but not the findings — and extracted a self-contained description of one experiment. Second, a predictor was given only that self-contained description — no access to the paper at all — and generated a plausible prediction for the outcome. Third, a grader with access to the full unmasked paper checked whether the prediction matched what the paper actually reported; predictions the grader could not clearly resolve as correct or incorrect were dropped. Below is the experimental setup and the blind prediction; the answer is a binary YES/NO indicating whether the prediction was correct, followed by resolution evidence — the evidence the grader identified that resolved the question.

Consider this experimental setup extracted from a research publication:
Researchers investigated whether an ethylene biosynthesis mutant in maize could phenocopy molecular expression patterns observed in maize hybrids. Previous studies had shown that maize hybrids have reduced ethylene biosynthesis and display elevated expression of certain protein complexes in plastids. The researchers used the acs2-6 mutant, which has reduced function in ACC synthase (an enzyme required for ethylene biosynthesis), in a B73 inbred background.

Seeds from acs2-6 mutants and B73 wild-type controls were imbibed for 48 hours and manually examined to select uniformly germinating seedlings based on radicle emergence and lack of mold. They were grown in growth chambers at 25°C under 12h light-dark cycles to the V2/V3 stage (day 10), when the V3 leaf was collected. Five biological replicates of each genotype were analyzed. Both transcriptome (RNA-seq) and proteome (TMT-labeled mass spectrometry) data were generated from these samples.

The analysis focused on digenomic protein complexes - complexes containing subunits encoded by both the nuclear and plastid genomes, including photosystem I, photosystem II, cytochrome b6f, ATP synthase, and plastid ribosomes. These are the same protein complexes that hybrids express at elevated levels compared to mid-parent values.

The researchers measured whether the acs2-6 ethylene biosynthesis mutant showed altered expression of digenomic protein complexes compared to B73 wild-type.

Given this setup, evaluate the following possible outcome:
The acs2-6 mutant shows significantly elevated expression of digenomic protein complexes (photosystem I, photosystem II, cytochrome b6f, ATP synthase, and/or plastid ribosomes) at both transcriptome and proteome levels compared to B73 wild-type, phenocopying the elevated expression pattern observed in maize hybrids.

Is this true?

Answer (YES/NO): NO